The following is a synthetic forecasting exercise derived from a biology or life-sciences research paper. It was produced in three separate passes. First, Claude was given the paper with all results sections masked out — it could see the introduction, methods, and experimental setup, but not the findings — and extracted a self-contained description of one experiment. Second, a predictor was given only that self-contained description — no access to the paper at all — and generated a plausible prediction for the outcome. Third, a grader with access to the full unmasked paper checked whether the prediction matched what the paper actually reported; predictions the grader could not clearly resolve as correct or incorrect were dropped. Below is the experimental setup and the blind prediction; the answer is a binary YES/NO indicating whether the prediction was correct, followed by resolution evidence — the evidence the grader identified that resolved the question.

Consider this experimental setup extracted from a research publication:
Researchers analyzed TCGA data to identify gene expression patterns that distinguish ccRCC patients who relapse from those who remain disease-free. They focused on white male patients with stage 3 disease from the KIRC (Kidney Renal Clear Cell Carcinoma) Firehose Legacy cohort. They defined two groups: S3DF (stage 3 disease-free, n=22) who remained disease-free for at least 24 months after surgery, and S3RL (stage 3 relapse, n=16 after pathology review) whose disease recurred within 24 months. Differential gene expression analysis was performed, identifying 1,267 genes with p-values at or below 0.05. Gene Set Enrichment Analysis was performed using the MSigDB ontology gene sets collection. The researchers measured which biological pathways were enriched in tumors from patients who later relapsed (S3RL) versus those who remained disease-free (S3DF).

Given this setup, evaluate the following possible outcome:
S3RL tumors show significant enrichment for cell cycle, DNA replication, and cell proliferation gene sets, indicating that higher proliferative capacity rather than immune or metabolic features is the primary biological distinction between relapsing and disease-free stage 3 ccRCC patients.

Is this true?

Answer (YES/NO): NO